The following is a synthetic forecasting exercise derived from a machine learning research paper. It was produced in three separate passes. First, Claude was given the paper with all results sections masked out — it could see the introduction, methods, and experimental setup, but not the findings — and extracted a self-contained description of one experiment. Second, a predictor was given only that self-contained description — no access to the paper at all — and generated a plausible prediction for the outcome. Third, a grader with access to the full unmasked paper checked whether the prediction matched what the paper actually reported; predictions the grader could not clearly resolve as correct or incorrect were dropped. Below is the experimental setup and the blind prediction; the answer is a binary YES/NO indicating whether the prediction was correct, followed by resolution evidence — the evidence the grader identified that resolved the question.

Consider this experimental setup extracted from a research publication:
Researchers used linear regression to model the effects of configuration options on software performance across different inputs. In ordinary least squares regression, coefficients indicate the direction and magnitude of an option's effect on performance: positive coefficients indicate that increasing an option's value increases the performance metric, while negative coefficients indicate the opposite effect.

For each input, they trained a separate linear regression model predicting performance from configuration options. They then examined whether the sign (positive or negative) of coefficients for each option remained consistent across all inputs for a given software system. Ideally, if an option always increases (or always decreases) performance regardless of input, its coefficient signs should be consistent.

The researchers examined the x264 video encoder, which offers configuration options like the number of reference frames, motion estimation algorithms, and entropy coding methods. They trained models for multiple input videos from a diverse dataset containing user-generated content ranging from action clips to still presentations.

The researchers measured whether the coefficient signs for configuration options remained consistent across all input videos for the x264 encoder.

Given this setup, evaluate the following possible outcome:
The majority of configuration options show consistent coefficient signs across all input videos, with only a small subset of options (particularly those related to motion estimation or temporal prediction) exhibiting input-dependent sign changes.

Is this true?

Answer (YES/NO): NO